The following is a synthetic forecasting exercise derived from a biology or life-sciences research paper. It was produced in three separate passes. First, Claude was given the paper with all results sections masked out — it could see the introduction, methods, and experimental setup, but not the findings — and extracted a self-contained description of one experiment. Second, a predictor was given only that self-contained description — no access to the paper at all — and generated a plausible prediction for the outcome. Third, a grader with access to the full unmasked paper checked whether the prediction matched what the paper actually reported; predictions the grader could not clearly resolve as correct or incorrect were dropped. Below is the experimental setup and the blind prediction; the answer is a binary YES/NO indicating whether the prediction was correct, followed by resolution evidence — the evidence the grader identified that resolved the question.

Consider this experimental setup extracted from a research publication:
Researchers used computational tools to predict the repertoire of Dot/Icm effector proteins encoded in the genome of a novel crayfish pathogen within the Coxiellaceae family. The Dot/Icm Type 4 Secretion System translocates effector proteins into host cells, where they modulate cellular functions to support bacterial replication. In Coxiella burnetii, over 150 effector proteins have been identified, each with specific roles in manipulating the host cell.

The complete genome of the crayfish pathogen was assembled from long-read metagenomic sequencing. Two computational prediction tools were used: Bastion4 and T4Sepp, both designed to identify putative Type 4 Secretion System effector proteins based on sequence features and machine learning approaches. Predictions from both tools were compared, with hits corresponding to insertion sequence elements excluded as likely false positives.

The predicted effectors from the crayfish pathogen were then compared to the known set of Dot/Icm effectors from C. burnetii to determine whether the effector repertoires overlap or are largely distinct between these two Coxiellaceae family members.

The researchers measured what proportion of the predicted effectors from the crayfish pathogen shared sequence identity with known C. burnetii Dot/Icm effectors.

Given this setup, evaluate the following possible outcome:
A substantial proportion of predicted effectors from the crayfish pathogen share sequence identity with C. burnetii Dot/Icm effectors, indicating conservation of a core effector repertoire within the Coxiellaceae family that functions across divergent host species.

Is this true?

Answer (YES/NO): NO